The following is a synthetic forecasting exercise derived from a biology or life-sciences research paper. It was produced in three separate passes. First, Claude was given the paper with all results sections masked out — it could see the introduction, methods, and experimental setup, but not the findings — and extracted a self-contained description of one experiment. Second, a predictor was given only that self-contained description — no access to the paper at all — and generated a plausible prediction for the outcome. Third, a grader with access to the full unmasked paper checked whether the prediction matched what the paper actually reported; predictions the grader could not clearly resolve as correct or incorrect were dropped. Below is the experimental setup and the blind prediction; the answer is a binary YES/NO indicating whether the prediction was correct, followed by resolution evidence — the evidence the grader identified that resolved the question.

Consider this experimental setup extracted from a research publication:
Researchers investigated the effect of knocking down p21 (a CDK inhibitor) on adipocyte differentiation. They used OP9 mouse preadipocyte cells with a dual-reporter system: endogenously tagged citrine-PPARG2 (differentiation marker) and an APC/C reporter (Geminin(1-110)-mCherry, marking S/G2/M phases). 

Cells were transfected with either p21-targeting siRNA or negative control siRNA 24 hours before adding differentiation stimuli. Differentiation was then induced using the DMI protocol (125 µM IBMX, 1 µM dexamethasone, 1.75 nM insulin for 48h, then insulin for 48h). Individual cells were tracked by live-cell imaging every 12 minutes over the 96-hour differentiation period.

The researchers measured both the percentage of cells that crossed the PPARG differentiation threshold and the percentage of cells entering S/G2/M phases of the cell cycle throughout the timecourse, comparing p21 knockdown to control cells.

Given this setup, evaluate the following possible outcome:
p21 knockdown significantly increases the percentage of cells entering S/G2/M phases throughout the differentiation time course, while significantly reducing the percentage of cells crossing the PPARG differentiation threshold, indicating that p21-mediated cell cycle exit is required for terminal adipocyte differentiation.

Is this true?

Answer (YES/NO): YES